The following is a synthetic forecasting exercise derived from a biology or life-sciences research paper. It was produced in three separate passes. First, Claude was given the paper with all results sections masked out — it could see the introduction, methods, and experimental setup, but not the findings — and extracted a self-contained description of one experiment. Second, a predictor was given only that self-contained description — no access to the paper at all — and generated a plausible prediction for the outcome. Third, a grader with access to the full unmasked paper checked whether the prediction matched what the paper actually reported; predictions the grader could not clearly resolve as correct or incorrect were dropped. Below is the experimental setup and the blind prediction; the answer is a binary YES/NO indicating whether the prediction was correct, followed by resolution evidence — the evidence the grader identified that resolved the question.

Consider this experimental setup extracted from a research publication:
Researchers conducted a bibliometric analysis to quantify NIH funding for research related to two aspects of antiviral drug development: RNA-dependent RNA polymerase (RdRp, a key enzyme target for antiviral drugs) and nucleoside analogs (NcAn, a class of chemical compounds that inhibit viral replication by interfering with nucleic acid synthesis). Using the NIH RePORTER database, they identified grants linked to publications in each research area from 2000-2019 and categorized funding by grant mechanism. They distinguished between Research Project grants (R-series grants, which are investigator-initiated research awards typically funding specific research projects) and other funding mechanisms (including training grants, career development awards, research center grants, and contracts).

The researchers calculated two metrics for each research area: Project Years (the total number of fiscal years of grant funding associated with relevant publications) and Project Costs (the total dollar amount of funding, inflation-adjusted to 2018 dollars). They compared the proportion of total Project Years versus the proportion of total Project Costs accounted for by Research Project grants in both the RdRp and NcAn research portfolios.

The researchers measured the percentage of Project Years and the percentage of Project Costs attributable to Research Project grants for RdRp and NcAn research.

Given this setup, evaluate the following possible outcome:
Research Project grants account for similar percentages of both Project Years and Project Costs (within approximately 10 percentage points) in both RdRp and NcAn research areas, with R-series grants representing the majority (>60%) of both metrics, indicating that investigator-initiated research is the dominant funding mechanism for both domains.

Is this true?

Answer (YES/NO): NO